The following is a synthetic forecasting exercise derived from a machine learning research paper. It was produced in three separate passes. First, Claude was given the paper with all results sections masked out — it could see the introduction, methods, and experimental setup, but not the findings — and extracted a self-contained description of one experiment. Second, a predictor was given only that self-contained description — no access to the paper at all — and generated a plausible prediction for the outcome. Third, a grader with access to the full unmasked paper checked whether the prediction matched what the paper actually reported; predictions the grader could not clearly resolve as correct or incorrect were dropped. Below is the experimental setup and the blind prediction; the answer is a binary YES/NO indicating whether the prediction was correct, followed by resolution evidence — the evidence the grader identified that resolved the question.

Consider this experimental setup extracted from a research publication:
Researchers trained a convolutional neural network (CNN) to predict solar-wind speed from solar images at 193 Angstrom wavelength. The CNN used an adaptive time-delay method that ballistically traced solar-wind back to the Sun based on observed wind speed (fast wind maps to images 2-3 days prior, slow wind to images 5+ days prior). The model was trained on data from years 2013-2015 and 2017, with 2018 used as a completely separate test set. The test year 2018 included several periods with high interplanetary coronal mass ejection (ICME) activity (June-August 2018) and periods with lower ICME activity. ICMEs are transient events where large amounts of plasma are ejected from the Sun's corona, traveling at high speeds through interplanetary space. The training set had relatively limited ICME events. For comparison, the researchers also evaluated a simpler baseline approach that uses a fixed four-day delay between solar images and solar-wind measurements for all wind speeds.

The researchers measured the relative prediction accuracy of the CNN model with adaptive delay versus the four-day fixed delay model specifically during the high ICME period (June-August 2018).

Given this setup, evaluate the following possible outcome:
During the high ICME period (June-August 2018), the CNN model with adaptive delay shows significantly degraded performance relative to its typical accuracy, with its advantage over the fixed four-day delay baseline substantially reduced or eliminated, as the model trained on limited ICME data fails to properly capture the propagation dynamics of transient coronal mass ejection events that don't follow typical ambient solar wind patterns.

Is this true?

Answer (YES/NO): YES